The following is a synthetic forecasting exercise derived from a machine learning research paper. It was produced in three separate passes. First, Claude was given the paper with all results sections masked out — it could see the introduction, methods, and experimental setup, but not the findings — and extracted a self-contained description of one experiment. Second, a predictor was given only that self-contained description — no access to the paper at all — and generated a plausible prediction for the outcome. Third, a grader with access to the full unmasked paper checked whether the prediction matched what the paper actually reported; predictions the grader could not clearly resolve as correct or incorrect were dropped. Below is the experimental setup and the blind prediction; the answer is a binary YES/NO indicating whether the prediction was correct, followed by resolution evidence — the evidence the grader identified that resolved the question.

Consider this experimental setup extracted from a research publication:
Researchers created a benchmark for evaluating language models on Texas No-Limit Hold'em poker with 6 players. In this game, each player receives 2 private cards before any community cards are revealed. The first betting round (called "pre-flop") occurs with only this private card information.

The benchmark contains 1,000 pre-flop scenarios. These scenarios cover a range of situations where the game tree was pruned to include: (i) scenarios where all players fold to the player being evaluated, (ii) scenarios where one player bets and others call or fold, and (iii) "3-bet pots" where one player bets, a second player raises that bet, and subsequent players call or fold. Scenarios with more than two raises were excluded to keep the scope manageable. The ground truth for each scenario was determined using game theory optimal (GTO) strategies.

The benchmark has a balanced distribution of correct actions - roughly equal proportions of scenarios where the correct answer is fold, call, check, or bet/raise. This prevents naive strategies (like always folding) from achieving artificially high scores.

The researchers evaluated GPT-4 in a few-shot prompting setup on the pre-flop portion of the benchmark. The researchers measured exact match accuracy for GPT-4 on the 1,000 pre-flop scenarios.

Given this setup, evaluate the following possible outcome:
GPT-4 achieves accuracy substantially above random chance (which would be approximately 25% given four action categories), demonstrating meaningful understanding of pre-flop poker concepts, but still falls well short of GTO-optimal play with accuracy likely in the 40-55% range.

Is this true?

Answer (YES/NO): YES